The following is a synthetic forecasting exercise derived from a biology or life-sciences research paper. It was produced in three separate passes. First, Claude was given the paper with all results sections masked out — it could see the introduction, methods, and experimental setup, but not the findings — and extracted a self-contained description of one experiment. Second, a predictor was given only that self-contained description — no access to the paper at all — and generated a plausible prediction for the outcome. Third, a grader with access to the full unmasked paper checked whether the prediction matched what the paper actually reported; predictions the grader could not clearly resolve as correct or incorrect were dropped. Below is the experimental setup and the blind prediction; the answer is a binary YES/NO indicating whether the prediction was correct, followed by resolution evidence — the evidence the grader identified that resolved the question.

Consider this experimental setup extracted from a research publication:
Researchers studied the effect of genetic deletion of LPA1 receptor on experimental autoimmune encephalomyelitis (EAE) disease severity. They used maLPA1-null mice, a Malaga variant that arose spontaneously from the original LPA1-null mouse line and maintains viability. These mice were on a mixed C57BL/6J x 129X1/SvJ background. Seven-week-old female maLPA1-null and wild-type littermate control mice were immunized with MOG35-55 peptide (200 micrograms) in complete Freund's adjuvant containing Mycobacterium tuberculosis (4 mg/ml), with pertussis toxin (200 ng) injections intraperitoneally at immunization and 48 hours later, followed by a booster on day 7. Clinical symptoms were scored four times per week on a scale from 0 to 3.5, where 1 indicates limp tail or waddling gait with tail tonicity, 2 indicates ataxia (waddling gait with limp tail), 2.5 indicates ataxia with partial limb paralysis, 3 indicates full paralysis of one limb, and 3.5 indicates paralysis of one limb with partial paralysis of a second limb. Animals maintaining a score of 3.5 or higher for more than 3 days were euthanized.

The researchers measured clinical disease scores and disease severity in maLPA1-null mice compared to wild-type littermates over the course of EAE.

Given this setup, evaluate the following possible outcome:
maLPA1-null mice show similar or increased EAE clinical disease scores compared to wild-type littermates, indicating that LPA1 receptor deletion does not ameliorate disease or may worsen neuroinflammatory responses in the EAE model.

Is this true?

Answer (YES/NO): NO